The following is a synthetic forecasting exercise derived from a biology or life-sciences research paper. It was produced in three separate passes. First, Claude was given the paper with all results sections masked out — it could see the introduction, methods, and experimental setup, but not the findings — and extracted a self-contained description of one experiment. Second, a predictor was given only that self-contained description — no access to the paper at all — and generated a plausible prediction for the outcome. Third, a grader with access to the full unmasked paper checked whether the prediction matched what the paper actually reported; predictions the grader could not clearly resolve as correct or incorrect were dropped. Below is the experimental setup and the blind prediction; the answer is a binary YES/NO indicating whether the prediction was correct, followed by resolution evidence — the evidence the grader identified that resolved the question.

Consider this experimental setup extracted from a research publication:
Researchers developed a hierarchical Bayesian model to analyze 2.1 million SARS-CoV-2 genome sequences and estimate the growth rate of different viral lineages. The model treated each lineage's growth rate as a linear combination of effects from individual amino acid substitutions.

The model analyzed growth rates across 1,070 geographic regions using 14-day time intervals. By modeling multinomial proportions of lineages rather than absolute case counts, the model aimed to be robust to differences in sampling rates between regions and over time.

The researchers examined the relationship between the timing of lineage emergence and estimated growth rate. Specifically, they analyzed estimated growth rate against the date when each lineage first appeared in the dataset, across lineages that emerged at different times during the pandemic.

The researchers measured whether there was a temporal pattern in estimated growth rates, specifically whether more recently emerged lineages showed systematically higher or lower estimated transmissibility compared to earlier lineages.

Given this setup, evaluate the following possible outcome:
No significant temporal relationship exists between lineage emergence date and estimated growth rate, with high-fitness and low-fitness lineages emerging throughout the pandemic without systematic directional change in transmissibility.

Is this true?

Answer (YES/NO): NO